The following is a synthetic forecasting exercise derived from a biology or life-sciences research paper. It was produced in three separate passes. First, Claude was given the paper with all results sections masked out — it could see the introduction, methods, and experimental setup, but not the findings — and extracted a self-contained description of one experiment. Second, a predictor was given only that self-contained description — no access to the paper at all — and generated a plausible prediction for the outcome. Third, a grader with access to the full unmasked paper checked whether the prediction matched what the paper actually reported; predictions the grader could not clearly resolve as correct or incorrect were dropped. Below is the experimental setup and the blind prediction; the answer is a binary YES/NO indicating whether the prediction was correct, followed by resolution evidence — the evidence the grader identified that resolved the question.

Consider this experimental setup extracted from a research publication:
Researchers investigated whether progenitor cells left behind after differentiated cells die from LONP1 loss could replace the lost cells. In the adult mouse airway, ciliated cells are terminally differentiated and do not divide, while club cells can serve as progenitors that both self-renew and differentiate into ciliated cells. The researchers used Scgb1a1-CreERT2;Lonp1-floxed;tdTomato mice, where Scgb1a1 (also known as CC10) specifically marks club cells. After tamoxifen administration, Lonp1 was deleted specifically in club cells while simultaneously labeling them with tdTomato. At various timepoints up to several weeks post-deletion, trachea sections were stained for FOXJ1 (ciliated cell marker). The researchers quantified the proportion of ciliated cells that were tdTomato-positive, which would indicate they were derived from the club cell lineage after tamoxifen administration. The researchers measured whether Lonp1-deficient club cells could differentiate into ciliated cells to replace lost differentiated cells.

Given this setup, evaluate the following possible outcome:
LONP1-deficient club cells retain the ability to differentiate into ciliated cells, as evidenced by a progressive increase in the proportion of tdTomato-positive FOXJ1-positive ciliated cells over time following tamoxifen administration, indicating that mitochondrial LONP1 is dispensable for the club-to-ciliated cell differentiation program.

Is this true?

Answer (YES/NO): YES